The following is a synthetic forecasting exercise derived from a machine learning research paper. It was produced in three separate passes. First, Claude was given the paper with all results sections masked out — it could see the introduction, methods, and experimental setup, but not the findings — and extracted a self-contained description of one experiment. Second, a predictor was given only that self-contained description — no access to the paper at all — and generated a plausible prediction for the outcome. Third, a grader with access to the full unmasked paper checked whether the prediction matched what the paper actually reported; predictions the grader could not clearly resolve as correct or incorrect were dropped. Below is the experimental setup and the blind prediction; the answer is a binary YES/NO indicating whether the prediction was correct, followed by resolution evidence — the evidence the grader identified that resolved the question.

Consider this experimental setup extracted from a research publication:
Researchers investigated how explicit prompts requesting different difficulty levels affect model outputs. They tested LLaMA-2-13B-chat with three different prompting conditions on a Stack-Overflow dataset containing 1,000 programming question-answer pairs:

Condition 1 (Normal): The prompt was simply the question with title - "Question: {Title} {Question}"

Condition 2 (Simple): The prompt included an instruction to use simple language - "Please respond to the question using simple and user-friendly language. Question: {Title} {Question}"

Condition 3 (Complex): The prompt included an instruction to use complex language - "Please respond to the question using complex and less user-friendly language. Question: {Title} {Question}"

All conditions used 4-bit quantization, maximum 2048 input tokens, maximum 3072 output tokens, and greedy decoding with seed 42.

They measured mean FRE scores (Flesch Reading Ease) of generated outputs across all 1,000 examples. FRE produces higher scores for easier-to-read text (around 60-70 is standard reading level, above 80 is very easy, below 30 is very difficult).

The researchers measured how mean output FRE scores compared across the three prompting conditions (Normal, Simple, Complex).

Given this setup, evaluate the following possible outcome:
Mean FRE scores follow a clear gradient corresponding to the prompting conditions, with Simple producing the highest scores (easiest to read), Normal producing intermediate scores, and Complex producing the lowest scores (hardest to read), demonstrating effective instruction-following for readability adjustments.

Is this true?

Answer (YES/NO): NO